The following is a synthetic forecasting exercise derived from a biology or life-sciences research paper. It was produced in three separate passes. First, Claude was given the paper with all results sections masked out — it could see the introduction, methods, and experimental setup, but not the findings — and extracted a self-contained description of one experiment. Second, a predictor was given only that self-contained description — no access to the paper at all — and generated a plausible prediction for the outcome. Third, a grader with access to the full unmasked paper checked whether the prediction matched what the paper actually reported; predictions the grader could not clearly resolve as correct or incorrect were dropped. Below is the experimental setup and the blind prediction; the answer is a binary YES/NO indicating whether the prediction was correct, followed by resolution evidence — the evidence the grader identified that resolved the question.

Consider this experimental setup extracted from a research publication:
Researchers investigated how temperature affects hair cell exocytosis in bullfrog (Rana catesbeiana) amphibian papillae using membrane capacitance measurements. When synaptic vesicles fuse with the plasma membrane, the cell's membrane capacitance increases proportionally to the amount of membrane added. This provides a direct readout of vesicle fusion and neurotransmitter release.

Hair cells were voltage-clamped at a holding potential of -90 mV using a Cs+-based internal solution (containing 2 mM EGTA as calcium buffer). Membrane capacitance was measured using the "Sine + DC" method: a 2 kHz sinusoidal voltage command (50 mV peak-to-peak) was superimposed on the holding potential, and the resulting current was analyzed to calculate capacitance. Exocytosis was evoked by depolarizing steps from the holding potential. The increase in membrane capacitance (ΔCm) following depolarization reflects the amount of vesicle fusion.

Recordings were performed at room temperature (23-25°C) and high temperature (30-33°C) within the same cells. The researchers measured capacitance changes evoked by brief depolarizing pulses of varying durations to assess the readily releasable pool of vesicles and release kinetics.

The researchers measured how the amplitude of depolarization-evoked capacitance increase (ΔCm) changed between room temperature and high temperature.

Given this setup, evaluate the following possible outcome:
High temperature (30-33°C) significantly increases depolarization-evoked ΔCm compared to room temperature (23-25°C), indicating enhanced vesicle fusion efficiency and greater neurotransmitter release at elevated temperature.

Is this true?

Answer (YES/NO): YES